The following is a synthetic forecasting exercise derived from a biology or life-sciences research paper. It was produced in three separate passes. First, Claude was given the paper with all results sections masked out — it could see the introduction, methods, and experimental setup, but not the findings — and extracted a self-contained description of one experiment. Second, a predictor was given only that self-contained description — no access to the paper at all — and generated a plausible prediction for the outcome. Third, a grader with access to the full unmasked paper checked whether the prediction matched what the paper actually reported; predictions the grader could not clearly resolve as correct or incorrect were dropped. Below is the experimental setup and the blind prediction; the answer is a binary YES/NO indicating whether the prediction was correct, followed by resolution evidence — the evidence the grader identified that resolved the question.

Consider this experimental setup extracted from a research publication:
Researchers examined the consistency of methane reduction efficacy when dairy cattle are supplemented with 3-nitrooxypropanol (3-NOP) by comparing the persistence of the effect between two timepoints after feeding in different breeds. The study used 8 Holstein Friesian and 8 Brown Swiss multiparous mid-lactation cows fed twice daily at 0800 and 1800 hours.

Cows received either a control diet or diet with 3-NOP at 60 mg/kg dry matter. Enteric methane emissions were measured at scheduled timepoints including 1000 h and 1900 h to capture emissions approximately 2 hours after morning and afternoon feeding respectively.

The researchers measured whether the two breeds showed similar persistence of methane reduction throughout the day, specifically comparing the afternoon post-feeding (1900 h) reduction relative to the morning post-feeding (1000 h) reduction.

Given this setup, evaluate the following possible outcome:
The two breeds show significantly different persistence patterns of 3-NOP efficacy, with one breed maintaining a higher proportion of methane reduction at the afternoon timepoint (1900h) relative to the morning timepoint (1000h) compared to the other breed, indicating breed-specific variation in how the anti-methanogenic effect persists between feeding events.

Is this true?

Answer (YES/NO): NO